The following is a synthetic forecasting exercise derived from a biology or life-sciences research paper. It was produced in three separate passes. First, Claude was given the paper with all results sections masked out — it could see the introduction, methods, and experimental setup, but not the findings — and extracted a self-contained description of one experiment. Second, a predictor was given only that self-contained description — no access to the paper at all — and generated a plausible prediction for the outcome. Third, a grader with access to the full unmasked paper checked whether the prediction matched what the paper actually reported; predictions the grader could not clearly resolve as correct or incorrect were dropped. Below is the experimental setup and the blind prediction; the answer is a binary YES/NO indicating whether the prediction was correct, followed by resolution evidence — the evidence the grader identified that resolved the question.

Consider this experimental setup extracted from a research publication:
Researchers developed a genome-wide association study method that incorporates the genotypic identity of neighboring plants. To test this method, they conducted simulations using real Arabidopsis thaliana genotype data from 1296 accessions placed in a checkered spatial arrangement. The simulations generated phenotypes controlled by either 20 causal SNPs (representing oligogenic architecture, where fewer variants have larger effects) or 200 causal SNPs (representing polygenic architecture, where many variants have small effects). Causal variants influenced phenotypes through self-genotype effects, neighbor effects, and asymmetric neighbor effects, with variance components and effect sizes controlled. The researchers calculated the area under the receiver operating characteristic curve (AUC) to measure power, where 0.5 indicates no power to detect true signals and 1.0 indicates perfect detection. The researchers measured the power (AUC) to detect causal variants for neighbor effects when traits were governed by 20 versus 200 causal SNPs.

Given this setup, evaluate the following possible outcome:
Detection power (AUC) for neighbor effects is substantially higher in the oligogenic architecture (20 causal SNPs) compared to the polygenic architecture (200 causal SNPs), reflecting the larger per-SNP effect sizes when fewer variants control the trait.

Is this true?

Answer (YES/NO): YES